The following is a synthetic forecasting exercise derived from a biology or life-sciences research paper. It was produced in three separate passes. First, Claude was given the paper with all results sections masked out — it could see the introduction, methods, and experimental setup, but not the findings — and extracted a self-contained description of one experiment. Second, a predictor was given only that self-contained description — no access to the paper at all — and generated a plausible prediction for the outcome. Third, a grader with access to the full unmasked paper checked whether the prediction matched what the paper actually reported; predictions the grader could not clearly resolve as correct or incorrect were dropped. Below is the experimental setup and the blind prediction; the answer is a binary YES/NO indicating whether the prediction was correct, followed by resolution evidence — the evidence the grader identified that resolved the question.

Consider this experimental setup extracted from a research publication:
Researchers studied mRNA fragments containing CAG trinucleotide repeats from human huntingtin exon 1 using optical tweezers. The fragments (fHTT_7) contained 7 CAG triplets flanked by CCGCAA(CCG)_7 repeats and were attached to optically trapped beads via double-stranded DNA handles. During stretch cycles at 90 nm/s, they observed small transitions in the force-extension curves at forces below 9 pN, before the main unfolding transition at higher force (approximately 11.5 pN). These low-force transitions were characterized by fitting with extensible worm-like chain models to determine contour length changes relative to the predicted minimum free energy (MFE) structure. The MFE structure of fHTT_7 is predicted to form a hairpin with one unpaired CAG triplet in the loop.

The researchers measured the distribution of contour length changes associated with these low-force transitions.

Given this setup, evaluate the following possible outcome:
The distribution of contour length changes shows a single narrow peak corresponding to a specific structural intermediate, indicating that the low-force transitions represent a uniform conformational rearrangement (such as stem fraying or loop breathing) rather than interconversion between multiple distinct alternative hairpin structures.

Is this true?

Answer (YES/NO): NO